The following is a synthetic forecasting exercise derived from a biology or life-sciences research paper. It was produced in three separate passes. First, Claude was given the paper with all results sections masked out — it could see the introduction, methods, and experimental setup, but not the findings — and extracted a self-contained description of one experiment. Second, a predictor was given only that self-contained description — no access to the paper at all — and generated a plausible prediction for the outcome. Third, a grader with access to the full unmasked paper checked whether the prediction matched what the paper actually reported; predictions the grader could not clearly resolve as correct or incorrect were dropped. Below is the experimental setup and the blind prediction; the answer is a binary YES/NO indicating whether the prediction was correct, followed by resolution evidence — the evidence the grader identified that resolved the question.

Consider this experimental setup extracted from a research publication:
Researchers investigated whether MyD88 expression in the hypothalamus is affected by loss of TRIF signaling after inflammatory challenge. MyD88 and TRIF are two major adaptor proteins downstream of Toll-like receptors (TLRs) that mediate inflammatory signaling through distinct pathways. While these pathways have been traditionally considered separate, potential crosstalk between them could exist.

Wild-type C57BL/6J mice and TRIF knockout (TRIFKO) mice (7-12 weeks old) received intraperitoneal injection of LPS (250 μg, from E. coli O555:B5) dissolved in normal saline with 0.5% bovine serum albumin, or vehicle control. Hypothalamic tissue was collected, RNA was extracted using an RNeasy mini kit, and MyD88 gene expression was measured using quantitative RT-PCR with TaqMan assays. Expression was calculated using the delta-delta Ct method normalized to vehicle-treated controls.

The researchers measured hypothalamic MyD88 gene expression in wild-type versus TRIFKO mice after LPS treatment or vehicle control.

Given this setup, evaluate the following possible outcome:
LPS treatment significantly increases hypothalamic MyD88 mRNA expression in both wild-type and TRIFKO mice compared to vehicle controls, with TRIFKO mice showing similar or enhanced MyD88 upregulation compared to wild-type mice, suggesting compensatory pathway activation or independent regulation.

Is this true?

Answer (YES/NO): YES